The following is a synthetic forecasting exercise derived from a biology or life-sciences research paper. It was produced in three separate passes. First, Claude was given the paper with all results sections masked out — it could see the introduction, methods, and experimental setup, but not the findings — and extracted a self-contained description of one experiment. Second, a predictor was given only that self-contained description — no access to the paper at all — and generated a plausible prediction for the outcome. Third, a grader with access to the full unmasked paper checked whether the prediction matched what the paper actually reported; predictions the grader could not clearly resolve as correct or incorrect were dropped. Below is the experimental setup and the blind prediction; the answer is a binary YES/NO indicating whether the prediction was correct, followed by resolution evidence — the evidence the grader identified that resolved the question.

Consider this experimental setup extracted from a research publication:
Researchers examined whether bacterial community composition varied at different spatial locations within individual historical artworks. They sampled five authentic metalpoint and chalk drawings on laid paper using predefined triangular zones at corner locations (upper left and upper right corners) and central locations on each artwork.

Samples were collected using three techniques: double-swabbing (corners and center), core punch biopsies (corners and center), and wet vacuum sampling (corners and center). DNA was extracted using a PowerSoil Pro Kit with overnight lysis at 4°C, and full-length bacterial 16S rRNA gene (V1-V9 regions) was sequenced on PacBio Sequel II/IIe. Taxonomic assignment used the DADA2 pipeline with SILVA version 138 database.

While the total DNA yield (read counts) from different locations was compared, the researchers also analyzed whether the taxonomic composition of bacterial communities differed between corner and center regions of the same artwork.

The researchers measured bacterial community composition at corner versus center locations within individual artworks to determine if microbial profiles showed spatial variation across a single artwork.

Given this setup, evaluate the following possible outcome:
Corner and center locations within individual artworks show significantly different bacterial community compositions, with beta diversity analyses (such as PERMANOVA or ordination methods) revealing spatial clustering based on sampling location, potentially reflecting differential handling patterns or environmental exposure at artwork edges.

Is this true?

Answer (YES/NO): NO